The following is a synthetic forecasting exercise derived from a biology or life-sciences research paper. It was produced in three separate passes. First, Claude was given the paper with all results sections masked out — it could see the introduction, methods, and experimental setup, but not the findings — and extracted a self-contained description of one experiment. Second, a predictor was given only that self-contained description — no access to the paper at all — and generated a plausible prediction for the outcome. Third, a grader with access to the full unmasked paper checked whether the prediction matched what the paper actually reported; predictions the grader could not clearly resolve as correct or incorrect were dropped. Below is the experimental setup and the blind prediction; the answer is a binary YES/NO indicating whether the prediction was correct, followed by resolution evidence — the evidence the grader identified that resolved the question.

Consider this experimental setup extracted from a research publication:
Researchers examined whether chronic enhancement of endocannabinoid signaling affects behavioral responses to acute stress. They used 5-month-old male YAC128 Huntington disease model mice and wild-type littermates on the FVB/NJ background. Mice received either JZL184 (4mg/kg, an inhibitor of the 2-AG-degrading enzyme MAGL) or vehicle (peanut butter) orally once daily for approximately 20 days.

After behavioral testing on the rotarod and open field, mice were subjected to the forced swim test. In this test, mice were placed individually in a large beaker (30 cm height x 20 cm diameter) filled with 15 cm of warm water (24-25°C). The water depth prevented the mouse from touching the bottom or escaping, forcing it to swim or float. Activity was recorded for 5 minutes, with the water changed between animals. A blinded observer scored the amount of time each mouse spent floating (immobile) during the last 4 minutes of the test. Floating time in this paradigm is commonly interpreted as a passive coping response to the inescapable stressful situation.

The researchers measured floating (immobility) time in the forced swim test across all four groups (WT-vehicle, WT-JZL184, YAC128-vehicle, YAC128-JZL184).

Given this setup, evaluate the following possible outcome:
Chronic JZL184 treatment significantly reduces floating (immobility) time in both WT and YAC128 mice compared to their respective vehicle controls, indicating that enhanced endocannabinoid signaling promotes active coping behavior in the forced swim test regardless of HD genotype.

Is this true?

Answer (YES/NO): NO